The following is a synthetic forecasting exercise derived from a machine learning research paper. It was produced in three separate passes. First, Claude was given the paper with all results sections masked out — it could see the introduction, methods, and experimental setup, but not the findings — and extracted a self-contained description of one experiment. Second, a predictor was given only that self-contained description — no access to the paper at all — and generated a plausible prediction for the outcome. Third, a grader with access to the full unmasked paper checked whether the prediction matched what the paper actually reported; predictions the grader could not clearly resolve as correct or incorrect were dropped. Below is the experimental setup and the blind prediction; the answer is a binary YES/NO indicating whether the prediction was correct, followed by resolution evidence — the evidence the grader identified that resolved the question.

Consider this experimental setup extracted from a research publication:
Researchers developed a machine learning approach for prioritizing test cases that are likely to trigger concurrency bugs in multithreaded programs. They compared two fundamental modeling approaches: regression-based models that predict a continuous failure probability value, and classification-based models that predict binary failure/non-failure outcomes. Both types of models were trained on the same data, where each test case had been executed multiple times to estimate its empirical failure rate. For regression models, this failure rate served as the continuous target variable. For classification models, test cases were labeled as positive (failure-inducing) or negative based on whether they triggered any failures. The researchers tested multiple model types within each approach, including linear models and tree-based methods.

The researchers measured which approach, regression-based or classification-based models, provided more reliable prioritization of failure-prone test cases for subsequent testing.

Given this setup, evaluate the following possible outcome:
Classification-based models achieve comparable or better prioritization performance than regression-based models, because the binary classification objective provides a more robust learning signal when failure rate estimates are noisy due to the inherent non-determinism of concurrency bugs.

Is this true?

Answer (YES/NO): YES